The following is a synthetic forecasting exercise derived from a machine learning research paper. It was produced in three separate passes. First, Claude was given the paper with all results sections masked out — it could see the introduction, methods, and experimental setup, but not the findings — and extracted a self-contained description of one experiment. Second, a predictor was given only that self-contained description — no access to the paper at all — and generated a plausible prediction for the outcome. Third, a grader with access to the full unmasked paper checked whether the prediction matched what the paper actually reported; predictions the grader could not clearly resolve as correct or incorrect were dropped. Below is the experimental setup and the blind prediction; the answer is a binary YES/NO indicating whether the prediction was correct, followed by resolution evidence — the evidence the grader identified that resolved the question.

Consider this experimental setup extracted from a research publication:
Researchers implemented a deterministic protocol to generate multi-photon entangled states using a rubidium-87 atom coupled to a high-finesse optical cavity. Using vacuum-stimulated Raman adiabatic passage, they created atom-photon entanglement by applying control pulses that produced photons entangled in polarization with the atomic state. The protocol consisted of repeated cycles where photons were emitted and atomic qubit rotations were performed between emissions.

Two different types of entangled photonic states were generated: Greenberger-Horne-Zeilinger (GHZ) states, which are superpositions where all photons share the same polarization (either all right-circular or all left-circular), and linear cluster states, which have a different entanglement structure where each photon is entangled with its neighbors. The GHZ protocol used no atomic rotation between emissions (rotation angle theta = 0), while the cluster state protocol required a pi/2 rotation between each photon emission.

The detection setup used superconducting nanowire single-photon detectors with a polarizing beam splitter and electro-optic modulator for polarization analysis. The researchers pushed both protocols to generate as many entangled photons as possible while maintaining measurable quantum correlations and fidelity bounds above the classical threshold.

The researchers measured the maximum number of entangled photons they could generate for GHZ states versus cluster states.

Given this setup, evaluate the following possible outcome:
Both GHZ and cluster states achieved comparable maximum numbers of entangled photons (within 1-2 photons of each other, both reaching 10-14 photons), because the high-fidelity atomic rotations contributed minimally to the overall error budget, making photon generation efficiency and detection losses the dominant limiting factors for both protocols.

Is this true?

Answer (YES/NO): NO